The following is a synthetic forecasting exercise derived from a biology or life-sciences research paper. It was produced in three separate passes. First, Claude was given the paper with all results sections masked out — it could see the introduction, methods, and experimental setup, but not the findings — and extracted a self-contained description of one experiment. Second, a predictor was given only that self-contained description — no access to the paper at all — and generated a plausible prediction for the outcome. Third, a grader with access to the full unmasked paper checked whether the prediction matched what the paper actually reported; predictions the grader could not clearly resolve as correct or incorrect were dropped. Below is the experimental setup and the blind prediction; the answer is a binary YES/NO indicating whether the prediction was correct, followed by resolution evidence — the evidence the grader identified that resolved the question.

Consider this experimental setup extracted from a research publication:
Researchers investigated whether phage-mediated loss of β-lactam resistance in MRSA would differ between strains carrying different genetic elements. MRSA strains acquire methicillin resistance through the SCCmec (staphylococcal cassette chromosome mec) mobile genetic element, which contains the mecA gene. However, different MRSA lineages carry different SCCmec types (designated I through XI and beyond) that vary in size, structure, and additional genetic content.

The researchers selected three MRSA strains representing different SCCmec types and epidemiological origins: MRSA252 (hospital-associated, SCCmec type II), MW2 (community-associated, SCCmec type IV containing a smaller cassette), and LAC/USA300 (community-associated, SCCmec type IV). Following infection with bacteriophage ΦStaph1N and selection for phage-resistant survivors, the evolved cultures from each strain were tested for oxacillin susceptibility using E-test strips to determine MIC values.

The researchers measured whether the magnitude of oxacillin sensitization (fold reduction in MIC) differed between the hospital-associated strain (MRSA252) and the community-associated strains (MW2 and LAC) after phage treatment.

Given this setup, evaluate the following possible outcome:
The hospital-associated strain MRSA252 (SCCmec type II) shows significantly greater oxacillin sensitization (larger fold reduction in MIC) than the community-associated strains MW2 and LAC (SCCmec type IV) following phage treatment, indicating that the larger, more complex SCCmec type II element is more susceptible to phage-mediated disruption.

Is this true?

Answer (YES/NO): NO